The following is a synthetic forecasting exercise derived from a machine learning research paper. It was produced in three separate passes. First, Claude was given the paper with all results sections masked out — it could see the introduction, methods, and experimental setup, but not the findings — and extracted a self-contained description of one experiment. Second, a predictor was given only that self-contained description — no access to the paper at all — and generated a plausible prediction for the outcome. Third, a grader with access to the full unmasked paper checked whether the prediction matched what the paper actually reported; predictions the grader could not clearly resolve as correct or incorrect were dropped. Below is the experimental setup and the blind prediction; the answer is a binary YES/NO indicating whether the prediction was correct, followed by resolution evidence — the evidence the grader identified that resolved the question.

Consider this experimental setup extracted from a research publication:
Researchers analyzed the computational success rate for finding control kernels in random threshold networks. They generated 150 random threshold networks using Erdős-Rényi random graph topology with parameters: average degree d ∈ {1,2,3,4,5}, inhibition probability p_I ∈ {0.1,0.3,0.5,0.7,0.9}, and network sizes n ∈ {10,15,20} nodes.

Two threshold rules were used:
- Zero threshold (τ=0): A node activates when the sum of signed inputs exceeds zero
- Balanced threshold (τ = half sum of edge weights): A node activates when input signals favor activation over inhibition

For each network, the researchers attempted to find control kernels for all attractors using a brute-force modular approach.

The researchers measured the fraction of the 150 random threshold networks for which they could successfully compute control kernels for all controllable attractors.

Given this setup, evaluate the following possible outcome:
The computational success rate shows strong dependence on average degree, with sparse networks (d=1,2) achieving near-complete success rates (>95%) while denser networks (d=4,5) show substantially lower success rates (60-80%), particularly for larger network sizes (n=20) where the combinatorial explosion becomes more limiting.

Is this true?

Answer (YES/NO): NO